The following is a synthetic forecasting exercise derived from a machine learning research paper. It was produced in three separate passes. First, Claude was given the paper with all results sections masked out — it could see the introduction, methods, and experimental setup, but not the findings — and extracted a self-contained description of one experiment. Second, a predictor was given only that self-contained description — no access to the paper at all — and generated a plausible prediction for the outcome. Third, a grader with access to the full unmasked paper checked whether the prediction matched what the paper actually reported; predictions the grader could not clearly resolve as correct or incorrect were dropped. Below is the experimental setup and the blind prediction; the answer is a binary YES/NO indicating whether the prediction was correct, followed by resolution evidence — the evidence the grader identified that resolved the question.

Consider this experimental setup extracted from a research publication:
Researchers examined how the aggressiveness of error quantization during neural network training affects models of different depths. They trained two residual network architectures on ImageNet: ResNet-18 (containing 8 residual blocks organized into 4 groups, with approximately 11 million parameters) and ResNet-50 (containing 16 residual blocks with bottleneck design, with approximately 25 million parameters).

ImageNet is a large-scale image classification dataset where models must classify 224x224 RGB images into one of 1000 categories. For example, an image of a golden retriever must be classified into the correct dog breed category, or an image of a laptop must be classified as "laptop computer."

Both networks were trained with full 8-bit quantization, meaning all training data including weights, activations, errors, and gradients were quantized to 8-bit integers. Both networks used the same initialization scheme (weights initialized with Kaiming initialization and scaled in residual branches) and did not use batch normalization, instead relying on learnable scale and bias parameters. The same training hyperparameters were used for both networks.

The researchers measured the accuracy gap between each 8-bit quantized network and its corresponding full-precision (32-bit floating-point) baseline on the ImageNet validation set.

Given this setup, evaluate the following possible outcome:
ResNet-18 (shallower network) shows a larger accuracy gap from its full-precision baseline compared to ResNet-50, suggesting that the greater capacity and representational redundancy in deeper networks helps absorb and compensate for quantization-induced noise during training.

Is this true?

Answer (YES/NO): NO